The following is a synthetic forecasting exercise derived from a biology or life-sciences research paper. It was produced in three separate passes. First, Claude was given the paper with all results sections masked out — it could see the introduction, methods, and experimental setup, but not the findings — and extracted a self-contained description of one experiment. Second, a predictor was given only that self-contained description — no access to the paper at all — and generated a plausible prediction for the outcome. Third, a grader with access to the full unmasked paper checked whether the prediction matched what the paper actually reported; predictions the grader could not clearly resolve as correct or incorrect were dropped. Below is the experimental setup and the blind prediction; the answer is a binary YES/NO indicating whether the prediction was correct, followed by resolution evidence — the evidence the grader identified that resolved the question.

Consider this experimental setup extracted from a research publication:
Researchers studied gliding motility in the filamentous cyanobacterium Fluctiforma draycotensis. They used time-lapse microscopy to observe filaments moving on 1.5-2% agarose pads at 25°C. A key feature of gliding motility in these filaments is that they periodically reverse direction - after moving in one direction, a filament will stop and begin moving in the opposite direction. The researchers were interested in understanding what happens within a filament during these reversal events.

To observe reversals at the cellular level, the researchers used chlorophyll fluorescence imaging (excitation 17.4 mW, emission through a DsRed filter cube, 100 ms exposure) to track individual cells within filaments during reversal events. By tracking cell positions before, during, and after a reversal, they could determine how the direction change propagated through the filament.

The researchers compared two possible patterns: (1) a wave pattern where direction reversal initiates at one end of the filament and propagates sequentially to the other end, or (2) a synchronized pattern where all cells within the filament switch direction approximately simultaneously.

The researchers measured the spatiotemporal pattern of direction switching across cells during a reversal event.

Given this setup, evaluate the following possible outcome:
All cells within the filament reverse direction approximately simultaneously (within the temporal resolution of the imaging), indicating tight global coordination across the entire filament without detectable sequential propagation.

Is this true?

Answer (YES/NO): YES